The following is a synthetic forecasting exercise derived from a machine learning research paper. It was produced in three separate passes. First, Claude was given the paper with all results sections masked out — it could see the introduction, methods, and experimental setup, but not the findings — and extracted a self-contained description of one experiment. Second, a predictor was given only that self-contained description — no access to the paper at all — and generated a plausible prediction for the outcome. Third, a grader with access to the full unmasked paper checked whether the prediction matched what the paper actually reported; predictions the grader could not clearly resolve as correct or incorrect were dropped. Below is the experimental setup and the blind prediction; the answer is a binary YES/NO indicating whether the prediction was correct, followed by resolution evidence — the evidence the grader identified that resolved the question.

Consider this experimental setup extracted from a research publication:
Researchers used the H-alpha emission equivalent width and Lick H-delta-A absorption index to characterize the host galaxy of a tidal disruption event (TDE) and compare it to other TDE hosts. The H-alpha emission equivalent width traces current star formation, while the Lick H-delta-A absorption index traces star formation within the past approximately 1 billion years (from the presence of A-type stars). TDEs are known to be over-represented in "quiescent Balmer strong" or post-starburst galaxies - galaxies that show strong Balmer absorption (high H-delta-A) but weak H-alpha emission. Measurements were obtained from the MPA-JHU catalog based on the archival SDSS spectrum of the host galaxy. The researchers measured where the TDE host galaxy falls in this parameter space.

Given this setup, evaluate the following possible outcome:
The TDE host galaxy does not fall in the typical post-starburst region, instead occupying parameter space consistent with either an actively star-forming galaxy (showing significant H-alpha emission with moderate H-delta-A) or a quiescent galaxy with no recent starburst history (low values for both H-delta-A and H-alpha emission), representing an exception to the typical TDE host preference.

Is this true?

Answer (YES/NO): NO